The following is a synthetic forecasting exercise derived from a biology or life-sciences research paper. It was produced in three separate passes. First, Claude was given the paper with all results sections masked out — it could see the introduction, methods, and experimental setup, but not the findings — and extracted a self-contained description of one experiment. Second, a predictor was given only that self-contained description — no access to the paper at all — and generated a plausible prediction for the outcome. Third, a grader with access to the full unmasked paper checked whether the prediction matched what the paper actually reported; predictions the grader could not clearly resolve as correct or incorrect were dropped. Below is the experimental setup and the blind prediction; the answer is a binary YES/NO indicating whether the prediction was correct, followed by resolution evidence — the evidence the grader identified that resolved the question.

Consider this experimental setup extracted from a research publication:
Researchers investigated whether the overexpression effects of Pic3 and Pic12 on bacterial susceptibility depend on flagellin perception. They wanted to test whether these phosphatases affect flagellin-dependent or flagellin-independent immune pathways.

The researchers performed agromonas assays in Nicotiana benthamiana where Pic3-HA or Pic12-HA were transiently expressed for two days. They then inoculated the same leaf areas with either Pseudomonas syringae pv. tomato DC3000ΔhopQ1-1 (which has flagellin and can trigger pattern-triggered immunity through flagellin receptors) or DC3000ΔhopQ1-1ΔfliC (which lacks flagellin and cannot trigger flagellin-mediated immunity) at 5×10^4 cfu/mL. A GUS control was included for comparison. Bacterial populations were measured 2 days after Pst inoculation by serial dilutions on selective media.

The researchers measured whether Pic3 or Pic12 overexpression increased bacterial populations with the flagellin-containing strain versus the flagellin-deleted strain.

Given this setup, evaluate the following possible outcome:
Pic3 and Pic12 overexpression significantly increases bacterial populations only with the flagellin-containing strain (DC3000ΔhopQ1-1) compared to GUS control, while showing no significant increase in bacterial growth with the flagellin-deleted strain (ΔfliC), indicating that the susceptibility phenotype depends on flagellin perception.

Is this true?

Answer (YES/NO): NO